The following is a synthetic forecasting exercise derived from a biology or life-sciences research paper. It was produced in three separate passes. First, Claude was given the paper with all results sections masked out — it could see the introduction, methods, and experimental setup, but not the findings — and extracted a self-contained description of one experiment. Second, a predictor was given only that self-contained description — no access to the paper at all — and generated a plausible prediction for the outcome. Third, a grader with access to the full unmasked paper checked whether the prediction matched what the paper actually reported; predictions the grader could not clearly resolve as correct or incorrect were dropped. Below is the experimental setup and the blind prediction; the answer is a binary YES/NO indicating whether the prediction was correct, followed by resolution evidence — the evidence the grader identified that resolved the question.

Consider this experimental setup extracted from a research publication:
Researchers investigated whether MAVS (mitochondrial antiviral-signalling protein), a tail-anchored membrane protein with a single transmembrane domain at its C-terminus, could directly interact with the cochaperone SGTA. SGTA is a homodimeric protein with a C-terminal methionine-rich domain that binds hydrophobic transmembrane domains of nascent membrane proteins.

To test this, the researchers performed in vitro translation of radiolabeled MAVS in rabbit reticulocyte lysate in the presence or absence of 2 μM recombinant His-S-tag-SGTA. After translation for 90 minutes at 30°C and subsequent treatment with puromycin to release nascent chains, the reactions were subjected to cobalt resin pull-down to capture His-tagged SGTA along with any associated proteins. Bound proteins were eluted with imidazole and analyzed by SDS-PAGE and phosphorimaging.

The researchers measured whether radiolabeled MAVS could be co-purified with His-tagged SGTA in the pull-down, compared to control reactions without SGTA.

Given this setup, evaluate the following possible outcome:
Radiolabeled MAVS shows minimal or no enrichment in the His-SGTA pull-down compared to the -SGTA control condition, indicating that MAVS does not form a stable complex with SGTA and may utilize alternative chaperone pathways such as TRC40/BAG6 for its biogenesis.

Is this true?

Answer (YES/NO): NO